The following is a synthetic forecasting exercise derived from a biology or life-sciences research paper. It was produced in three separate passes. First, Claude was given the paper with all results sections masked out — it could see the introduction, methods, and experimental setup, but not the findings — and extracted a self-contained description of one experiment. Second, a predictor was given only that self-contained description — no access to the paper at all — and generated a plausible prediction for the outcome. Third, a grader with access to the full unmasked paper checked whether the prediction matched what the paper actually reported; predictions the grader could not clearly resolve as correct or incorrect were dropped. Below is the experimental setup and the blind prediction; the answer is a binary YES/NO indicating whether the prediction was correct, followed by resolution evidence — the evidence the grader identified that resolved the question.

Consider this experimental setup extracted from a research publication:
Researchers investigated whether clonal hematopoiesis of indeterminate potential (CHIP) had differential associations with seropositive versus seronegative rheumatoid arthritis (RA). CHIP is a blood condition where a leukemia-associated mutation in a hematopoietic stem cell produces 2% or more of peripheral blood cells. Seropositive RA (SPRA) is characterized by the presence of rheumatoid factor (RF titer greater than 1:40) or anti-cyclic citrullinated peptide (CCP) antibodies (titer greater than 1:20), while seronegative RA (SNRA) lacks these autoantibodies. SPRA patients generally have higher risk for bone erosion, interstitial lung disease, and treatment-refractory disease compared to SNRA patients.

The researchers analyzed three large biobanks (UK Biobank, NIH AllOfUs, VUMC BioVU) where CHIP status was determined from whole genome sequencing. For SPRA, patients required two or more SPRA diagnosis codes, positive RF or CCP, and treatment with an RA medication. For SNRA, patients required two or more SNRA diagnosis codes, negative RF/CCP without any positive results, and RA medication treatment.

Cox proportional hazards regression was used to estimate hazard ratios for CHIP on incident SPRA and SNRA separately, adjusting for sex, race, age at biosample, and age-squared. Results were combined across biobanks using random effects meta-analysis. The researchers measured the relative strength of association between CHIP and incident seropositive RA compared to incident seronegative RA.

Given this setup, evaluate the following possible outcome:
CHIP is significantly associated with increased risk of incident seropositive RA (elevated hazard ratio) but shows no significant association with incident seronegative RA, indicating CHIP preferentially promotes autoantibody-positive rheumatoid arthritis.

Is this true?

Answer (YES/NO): YES